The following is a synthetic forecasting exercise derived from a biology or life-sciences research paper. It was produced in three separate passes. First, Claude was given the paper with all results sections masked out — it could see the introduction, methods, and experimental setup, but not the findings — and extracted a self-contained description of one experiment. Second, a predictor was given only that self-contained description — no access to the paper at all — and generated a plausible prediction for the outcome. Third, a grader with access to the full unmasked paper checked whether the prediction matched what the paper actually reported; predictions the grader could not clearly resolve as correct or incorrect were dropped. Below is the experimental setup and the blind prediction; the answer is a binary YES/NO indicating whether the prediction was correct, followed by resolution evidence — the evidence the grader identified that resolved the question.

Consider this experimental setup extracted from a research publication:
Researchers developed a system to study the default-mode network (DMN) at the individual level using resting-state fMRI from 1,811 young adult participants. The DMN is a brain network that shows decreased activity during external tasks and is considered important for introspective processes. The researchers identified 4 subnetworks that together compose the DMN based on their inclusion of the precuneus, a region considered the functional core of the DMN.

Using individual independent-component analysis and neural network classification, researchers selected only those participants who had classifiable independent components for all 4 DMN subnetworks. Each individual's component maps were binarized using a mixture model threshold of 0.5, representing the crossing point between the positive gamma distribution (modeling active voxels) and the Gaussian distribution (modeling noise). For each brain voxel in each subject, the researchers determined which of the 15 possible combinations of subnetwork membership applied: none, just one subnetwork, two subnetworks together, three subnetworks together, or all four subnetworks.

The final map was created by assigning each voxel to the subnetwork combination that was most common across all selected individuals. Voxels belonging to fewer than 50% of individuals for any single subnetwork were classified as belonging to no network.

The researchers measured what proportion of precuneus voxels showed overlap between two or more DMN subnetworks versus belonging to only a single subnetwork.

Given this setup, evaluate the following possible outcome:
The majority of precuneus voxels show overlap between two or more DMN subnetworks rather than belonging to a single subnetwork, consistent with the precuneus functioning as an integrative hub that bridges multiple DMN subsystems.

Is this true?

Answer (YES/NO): NO